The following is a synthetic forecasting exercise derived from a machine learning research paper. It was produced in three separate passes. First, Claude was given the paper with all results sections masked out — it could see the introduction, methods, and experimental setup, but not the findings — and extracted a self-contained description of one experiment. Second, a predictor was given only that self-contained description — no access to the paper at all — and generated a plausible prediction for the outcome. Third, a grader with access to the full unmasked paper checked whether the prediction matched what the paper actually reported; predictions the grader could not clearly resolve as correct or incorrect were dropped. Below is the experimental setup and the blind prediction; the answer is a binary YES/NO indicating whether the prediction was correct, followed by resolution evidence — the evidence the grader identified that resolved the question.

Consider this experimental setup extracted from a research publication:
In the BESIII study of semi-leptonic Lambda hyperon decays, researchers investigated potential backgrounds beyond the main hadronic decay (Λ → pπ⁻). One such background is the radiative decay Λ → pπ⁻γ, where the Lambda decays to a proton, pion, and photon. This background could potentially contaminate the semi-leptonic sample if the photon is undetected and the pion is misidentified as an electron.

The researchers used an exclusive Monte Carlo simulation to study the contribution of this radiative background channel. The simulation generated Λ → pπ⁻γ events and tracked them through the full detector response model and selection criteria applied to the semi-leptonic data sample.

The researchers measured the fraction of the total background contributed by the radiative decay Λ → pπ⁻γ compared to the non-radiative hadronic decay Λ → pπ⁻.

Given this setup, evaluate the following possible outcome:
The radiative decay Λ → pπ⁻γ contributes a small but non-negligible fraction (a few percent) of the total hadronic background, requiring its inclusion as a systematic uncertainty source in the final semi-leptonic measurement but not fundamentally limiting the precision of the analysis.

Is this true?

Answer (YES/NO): NO